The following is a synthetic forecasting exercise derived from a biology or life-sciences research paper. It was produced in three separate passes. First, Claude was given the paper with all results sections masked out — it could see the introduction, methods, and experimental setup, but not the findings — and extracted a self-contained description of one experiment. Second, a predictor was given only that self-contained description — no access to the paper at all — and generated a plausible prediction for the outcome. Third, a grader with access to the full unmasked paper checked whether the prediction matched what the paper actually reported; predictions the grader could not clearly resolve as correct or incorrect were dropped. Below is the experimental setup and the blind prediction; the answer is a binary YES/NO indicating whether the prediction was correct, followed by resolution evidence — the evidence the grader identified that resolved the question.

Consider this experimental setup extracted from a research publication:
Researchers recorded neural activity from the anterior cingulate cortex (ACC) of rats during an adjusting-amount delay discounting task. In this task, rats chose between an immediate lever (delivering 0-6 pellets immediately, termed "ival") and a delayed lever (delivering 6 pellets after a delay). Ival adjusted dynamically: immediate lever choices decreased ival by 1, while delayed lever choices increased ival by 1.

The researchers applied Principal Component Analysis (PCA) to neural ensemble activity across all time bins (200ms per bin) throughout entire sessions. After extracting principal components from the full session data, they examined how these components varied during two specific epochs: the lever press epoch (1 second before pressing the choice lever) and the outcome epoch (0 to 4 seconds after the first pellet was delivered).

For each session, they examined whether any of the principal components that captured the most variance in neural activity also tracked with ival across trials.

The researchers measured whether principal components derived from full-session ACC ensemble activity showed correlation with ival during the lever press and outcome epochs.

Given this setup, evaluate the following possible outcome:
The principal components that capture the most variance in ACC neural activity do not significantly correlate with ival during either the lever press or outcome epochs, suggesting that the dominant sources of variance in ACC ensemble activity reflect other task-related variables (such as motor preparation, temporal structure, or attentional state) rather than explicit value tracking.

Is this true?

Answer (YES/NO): NO